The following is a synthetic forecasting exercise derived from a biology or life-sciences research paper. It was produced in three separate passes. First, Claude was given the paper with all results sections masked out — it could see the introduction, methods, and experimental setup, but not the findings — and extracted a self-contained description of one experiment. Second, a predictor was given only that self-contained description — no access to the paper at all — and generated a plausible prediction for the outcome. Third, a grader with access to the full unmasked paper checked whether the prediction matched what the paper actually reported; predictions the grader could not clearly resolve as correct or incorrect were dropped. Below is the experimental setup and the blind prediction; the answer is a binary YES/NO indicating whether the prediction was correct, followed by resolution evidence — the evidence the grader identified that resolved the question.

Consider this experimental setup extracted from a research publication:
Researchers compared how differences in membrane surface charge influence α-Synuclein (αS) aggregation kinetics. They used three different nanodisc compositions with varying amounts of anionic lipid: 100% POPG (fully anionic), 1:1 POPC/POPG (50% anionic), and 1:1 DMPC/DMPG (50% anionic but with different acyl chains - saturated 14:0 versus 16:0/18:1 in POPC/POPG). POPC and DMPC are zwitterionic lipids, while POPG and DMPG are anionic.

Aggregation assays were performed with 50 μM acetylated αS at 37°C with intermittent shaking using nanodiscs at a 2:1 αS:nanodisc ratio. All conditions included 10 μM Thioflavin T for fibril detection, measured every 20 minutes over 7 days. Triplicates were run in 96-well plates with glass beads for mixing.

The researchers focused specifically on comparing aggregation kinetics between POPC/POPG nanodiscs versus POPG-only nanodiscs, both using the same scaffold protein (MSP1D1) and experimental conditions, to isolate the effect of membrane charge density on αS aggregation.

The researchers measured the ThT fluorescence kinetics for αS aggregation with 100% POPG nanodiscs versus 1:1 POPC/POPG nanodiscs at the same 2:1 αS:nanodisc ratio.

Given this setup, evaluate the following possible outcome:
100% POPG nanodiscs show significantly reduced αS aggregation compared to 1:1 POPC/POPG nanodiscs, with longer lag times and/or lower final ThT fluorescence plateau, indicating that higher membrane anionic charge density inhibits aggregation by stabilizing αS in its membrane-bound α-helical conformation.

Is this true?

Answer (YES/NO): YES